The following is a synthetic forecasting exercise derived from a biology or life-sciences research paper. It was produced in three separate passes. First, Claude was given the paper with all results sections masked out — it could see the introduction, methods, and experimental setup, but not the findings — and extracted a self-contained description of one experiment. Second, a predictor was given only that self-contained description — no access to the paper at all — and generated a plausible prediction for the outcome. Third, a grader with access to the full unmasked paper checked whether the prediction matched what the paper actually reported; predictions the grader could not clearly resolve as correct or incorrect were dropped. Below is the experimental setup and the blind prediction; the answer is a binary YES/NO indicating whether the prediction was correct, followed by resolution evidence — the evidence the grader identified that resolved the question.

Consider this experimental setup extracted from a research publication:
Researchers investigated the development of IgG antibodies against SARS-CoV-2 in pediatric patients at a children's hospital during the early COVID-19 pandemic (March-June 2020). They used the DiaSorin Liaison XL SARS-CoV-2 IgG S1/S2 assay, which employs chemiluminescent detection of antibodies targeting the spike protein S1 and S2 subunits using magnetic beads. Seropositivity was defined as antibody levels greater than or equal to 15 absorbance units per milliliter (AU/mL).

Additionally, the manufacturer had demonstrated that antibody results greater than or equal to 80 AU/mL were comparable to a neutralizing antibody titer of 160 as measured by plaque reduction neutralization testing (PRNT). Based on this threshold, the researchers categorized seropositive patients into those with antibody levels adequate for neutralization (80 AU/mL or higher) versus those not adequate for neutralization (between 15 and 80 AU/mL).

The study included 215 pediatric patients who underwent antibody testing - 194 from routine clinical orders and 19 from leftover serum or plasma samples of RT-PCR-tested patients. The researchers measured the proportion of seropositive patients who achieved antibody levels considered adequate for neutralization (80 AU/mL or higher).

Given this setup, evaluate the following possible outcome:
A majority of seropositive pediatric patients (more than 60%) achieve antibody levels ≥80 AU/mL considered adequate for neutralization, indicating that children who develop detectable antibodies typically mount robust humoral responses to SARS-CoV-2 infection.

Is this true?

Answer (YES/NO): NO